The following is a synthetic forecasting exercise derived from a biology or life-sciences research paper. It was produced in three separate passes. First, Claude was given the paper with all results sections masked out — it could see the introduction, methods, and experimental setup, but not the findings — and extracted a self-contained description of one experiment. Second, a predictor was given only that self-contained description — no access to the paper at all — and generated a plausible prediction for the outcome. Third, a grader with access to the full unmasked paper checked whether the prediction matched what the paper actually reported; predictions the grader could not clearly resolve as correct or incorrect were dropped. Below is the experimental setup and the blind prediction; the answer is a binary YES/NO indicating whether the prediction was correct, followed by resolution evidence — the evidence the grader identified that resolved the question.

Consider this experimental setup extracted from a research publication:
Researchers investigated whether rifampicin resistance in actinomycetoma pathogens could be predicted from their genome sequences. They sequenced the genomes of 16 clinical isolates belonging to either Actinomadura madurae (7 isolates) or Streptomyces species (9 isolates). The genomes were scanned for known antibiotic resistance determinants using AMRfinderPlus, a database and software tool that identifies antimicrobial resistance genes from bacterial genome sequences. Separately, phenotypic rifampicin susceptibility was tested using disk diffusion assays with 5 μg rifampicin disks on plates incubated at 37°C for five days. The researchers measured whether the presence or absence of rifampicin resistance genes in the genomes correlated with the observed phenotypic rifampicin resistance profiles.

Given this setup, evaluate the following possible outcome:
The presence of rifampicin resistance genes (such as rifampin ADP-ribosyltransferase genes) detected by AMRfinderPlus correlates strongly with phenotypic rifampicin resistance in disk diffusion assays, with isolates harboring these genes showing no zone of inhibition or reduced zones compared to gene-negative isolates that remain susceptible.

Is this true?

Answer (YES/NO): YES